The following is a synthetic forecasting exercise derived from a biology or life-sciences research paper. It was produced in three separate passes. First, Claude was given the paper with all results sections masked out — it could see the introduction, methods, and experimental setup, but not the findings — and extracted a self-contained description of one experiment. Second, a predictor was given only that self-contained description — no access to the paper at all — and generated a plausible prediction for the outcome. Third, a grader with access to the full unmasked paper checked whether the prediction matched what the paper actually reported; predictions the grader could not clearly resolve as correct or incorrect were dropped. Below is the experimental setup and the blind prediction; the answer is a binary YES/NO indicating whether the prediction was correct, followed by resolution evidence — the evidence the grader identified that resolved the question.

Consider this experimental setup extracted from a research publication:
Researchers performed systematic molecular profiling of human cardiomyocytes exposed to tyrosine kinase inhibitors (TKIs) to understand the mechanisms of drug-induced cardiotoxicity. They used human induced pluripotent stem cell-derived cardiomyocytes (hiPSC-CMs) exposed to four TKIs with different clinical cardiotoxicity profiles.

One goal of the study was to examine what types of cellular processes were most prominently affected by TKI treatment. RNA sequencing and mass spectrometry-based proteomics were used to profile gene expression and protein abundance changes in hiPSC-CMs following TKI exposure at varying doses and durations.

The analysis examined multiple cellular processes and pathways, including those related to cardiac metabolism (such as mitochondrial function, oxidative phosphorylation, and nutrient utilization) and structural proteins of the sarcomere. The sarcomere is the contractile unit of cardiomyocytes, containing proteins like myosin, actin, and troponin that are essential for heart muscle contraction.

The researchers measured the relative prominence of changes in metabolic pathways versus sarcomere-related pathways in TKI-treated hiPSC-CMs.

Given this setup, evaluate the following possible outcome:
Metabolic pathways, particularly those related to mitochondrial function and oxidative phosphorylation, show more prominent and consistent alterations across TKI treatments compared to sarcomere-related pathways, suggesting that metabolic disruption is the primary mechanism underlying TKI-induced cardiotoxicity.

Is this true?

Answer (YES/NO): YES